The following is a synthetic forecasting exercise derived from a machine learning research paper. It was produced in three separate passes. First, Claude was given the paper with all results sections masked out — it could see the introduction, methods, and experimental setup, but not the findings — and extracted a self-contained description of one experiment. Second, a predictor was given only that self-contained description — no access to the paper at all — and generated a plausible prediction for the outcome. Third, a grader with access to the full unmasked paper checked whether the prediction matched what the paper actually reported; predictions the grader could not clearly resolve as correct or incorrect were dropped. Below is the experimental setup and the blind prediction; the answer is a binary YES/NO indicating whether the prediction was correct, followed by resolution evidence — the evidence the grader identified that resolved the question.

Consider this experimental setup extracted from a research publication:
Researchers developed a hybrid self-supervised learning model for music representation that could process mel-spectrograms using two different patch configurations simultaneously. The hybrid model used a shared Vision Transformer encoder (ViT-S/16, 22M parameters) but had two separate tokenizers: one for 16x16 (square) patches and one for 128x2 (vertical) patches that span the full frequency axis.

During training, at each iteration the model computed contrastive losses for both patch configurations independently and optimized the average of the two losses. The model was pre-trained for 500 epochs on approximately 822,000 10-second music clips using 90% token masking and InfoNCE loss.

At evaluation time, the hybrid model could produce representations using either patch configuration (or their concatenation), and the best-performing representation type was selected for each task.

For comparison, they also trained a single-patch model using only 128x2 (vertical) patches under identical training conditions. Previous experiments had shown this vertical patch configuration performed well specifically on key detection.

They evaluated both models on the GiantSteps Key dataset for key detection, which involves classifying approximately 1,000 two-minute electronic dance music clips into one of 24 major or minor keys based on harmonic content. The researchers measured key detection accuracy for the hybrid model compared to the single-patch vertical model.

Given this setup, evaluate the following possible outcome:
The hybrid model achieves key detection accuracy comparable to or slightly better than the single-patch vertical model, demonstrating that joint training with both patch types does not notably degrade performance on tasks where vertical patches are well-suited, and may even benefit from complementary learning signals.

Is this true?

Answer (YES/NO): NO